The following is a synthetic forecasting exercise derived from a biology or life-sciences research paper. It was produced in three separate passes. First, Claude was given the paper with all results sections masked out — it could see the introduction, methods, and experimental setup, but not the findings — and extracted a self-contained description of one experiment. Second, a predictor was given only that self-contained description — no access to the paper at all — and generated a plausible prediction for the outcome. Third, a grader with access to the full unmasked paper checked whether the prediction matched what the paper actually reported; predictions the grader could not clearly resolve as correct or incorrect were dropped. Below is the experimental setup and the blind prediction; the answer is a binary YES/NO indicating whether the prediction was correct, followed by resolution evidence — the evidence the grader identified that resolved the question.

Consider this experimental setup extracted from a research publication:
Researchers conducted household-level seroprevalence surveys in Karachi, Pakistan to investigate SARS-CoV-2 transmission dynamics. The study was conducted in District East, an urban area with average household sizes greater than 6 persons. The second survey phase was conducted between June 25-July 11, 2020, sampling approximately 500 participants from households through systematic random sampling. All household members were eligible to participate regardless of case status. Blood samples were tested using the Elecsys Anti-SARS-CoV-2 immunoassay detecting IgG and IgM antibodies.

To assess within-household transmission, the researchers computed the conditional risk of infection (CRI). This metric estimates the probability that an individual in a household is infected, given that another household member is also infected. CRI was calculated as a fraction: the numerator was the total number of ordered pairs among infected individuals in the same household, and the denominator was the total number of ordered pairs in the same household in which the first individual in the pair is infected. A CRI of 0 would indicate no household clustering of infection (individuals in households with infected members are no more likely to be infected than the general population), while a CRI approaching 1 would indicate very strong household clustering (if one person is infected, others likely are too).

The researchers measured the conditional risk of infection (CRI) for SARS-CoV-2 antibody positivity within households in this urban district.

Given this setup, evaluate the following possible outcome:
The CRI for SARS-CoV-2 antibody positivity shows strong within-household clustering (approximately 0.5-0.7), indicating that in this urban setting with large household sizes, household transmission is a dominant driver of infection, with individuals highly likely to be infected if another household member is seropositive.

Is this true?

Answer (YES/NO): NO